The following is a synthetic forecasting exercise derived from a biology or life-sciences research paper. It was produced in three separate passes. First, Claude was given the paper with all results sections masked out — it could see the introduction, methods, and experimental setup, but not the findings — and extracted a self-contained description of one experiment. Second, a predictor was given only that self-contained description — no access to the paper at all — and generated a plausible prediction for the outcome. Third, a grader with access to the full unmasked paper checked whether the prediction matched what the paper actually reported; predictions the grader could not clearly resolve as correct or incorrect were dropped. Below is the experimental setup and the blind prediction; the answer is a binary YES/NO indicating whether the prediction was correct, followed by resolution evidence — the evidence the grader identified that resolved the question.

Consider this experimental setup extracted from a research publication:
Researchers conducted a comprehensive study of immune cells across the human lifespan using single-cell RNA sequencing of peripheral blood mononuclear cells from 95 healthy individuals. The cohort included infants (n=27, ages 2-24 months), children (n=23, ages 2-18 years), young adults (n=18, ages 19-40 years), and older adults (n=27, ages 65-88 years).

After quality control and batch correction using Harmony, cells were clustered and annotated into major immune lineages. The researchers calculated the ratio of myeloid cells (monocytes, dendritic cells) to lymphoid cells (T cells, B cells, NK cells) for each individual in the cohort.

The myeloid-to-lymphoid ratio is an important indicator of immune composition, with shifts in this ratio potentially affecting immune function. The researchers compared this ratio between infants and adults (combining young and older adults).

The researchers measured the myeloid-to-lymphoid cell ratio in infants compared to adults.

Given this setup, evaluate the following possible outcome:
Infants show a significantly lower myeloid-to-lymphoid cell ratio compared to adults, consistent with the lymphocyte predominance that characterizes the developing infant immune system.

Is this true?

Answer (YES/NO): YES